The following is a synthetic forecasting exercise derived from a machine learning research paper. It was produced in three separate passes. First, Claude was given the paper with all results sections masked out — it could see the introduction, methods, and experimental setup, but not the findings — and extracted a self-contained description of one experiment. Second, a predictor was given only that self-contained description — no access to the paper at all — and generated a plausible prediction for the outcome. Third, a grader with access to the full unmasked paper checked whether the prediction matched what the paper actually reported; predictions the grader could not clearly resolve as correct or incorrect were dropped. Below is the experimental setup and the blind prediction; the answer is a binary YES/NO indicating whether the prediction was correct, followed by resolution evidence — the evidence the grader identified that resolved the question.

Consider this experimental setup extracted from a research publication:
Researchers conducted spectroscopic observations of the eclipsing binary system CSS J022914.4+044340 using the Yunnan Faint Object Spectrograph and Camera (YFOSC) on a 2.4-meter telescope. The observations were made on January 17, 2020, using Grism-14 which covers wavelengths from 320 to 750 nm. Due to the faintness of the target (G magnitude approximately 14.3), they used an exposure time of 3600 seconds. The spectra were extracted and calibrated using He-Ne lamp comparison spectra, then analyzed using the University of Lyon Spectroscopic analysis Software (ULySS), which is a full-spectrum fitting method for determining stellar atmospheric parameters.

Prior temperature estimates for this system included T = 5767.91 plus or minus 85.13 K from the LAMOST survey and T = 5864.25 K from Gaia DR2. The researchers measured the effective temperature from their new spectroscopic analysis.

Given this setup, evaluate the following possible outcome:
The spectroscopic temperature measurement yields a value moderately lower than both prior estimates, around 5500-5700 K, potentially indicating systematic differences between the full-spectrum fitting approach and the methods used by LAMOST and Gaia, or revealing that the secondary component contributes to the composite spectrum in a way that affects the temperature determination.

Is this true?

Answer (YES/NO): NO